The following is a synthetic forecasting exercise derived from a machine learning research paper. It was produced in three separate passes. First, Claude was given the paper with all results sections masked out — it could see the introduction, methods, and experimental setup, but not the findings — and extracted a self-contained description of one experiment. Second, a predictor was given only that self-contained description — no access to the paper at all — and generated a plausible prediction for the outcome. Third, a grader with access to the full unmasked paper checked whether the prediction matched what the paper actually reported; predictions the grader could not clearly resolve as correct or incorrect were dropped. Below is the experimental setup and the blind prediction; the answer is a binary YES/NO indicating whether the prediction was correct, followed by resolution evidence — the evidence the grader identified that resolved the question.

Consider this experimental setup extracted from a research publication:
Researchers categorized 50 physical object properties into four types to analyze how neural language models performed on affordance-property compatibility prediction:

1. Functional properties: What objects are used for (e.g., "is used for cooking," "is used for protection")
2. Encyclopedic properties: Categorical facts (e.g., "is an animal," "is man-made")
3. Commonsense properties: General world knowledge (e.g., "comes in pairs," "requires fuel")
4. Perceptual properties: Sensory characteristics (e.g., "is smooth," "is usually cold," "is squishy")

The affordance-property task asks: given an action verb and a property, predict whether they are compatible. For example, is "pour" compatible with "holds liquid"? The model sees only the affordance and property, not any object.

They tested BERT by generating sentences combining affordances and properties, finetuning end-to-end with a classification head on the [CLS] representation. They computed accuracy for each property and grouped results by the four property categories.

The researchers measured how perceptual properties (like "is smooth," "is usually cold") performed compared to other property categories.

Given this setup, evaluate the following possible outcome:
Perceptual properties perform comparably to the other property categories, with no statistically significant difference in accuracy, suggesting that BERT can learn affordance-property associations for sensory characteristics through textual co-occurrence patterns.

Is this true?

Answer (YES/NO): NO